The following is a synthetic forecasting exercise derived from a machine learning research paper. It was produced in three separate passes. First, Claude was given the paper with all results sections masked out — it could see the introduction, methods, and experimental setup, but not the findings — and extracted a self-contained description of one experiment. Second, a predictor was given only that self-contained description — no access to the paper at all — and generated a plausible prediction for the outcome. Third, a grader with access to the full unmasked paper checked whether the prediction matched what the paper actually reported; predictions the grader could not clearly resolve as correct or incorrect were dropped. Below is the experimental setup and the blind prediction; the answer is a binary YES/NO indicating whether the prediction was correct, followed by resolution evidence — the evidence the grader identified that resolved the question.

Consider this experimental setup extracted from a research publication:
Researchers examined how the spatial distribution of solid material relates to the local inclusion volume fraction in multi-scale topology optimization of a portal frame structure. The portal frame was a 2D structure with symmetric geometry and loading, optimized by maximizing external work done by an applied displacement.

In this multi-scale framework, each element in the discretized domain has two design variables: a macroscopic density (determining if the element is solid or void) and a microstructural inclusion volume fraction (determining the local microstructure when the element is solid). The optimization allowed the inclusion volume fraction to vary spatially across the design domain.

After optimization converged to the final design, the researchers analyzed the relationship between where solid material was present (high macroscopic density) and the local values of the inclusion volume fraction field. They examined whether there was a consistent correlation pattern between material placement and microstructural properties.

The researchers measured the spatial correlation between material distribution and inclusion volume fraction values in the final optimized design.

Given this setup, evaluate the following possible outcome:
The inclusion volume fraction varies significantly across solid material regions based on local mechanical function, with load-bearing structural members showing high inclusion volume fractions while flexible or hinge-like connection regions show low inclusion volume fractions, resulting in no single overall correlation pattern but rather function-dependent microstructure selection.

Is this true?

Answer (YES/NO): NO